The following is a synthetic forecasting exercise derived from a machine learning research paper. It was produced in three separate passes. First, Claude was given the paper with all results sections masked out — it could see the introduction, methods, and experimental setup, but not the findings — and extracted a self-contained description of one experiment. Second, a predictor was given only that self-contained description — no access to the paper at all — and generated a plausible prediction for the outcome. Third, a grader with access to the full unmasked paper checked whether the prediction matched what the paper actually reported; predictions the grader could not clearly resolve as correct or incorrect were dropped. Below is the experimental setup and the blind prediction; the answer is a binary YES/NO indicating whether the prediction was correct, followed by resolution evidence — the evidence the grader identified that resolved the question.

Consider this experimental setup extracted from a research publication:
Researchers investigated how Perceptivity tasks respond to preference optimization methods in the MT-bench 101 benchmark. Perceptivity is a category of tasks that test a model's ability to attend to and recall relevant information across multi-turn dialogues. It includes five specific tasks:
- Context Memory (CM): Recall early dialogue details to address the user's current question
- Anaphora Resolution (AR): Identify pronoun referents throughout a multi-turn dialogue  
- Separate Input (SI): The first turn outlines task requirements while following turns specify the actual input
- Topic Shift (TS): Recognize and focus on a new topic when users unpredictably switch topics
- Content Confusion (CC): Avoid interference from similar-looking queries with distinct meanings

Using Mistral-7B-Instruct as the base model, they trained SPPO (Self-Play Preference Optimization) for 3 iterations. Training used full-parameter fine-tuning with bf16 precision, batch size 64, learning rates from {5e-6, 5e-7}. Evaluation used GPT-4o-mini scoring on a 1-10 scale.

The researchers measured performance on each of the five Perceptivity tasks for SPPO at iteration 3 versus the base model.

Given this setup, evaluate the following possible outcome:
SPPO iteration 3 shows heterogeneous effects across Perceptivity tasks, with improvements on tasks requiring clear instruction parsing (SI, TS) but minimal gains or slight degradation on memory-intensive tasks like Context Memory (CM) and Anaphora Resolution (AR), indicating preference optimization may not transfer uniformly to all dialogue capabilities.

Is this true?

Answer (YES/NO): NO